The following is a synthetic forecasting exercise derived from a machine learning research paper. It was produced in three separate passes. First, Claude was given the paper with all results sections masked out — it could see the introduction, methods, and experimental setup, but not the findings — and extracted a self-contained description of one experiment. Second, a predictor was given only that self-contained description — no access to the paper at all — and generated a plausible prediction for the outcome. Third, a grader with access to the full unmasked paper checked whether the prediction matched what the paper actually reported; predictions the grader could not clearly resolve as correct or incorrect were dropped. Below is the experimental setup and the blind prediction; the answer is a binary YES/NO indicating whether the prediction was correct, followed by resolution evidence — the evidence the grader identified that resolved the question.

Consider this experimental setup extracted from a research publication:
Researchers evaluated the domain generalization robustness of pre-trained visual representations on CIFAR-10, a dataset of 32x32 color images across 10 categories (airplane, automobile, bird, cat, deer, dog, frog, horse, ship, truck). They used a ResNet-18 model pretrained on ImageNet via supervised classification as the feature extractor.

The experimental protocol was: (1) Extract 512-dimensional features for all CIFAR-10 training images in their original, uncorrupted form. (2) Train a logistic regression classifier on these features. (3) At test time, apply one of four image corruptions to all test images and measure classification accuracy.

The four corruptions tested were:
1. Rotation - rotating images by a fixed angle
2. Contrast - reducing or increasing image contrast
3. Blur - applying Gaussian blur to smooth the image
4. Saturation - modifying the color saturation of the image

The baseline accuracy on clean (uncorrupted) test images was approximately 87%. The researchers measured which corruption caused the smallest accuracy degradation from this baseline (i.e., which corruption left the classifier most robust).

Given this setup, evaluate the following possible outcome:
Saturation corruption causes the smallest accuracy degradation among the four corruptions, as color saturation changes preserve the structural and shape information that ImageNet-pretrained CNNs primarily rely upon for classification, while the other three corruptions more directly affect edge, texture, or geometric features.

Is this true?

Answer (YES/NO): NO